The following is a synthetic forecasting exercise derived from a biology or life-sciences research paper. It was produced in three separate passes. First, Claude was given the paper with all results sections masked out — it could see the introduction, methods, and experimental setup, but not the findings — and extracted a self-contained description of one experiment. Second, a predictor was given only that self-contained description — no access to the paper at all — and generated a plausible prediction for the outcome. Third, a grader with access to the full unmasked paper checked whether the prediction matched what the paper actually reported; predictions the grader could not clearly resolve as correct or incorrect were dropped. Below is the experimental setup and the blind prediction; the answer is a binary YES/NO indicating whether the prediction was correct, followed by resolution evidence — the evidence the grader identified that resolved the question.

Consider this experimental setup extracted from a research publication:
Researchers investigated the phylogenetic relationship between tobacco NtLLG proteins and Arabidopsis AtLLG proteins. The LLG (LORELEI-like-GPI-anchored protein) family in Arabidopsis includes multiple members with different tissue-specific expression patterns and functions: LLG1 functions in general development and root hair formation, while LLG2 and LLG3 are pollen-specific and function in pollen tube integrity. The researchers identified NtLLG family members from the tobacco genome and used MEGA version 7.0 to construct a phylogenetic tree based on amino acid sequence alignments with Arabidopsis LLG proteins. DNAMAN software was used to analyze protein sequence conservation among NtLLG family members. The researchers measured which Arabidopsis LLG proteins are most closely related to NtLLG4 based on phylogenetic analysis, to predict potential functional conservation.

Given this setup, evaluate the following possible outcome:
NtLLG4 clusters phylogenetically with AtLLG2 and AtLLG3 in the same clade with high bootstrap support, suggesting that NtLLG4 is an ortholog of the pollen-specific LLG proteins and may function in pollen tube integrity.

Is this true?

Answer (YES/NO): YES